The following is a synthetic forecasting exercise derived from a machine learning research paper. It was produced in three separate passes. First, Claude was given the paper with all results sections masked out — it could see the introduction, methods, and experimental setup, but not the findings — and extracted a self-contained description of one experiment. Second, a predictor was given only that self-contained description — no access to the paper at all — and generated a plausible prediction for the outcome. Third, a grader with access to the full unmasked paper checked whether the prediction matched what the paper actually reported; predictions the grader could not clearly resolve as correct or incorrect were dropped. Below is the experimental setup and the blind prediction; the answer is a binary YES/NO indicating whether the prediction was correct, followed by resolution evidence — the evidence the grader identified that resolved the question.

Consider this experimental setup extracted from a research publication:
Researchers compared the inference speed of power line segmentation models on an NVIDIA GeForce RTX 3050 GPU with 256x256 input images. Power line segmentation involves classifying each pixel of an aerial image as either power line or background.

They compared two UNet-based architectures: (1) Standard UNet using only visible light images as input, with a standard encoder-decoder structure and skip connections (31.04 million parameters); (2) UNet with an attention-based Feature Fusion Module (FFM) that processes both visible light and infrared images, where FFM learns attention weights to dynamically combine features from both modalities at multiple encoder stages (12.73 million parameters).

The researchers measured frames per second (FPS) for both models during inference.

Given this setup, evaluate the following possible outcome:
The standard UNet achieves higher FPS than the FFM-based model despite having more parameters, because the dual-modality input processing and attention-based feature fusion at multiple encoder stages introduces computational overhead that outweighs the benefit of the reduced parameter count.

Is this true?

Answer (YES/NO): YES